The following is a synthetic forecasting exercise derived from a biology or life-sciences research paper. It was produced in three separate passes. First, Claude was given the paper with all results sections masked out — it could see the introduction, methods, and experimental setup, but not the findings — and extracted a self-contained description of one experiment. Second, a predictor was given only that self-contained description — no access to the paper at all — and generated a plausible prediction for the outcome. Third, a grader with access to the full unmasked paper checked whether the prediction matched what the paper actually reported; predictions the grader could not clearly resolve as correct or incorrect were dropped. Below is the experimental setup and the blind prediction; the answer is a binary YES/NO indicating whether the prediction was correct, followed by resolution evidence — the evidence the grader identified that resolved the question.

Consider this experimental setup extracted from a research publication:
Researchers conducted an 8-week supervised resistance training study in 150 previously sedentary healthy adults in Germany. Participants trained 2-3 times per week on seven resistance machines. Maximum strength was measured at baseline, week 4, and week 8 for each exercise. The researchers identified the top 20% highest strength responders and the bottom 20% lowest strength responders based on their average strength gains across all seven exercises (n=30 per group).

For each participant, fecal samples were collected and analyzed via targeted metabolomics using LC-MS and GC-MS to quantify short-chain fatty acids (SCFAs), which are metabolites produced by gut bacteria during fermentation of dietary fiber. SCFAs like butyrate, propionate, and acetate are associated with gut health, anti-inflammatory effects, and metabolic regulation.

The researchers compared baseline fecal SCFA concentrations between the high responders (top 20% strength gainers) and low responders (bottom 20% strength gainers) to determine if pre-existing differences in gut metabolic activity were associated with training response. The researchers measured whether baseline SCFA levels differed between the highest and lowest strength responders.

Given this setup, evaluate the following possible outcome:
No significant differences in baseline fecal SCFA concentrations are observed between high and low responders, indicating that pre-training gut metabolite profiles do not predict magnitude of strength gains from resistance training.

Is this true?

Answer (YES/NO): YES